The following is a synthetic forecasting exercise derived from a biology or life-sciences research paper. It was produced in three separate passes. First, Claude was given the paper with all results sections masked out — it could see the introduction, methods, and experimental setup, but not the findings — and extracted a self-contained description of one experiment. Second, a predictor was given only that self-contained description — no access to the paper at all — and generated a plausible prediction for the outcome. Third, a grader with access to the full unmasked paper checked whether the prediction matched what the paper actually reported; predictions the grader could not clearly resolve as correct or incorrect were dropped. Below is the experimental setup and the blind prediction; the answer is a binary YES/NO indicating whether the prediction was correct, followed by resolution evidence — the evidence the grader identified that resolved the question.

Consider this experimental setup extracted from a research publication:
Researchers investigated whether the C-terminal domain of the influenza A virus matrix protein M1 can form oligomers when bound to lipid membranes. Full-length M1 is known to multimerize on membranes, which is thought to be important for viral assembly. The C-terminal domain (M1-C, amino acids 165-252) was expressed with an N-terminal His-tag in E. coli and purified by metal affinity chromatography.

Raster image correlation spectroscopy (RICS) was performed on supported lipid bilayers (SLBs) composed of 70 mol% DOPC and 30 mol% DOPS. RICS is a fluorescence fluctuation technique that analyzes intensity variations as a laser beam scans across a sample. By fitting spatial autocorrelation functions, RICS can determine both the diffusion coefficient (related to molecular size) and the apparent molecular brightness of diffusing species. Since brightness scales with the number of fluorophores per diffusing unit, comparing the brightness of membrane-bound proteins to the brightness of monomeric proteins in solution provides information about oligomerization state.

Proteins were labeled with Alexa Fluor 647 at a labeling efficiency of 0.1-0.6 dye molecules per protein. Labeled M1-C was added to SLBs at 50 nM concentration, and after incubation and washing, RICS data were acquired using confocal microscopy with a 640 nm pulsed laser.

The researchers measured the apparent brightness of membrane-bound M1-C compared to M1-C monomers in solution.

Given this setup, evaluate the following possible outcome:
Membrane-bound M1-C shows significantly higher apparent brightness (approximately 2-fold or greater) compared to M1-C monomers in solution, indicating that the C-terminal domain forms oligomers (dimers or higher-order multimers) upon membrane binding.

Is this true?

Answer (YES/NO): NO